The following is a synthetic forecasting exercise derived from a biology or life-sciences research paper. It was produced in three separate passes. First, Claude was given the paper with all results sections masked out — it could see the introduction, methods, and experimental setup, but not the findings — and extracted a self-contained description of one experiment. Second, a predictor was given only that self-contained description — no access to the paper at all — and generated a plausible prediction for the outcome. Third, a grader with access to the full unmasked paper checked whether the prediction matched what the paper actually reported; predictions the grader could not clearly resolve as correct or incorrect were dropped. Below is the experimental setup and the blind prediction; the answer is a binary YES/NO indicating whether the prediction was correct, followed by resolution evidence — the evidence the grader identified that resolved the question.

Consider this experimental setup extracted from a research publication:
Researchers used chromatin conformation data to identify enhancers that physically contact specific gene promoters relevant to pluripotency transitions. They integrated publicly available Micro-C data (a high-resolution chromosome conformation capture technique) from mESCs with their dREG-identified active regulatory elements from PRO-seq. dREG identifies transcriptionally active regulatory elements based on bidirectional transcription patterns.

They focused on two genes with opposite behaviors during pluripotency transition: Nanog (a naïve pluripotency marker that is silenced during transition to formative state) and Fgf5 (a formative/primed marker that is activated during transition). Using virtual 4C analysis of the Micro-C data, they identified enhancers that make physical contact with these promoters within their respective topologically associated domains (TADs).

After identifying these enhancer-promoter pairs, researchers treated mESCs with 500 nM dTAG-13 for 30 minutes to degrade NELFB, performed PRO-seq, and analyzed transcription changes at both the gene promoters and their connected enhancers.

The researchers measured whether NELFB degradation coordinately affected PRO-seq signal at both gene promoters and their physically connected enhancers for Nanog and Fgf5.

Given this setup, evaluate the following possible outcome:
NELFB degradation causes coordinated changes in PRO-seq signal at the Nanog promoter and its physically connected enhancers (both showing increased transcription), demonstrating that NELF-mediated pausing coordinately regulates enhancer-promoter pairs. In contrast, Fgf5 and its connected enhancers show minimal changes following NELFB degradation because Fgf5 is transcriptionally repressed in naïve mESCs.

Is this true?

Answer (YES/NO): NO